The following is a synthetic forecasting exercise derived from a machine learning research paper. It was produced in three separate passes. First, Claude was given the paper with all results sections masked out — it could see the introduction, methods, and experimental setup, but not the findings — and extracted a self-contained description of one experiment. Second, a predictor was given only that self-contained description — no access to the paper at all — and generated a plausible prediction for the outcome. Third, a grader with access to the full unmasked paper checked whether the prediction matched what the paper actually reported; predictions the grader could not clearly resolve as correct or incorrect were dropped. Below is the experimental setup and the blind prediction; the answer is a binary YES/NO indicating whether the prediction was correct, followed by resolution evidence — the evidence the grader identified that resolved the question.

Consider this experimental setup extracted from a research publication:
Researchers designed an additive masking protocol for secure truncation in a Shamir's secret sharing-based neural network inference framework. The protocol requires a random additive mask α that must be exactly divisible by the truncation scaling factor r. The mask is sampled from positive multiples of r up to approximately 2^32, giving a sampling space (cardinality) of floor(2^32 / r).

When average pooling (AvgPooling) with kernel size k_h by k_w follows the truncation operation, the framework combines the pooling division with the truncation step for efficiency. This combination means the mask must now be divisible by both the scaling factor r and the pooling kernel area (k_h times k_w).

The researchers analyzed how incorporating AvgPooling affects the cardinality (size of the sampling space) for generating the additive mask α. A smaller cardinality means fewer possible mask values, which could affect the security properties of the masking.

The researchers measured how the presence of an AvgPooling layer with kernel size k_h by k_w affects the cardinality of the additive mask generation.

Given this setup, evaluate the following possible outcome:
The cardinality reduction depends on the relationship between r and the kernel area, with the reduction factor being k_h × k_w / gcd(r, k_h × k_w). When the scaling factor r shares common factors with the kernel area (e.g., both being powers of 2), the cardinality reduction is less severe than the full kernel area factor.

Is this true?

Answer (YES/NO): NO